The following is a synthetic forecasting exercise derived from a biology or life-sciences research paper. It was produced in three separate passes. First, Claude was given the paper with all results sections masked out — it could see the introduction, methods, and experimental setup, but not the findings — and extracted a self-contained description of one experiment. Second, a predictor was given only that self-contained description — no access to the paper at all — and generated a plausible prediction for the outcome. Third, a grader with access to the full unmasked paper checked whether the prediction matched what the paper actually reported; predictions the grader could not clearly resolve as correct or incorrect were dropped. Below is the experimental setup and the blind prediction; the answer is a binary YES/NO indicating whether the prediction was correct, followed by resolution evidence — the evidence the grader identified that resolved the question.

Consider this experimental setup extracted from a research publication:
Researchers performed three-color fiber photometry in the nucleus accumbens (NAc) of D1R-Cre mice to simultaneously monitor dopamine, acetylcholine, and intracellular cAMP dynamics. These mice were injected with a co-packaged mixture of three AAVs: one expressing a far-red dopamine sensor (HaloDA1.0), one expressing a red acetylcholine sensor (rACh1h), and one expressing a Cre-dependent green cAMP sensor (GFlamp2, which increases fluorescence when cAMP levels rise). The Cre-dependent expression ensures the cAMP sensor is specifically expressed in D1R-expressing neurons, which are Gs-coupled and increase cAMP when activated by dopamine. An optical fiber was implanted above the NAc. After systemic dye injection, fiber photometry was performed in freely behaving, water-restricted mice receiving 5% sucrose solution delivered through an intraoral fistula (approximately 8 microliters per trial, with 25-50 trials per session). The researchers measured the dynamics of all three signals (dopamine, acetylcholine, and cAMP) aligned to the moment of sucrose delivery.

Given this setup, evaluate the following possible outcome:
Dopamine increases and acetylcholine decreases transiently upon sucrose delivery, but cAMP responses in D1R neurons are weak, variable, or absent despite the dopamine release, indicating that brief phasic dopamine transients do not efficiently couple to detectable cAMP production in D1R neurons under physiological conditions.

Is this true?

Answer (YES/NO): NO